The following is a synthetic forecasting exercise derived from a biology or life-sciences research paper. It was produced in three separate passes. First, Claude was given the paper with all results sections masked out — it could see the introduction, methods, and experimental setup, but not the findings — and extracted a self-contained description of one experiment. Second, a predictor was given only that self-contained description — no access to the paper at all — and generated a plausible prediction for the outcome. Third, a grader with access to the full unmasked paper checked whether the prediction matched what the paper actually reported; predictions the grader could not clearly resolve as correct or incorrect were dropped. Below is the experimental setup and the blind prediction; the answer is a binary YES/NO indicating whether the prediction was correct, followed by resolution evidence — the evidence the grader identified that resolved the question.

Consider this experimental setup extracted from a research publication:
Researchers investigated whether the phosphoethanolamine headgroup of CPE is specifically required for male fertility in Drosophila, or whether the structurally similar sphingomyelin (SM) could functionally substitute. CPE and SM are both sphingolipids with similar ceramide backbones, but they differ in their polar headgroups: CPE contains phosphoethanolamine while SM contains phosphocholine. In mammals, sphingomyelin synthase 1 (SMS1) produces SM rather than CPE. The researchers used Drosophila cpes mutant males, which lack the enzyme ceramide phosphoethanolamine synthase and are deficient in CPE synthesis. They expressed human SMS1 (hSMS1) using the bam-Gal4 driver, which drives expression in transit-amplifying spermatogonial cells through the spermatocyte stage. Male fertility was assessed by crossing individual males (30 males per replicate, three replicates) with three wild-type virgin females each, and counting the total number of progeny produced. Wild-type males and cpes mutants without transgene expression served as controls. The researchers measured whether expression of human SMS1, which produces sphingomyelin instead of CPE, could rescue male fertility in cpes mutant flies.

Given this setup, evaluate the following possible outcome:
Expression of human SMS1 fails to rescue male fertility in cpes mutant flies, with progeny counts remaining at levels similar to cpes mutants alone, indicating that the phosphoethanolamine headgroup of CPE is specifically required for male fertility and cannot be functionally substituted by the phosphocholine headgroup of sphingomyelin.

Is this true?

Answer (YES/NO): YES